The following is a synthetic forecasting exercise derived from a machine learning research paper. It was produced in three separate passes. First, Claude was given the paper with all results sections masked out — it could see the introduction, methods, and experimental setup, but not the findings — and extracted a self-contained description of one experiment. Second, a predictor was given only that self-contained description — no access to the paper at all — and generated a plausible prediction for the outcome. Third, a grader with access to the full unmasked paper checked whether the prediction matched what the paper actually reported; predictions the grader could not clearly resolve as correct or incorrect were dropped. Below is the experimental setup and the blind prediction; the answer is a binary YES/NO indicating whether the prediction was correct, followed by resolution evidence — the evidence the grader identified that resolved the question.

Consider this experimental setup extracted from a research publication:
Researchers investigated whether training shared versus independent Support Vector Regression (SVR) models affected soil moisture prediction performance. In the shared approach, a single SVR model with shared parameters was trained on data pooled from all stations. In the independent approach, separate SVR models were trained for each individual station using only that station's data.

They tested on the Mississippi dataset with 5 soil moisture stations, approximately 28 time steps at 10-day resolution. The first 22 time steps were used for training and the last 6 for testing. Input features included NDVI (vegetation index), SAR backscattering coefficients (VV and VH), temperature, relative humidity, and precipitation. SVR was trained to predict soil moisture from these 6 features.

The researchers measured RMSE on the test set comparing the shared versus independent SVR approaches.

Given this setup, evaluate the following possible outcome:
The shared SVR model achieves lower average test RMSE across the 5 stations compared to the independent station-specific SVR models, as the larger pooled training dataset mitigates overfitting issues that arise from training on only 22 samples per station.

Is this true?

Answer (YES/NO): NO